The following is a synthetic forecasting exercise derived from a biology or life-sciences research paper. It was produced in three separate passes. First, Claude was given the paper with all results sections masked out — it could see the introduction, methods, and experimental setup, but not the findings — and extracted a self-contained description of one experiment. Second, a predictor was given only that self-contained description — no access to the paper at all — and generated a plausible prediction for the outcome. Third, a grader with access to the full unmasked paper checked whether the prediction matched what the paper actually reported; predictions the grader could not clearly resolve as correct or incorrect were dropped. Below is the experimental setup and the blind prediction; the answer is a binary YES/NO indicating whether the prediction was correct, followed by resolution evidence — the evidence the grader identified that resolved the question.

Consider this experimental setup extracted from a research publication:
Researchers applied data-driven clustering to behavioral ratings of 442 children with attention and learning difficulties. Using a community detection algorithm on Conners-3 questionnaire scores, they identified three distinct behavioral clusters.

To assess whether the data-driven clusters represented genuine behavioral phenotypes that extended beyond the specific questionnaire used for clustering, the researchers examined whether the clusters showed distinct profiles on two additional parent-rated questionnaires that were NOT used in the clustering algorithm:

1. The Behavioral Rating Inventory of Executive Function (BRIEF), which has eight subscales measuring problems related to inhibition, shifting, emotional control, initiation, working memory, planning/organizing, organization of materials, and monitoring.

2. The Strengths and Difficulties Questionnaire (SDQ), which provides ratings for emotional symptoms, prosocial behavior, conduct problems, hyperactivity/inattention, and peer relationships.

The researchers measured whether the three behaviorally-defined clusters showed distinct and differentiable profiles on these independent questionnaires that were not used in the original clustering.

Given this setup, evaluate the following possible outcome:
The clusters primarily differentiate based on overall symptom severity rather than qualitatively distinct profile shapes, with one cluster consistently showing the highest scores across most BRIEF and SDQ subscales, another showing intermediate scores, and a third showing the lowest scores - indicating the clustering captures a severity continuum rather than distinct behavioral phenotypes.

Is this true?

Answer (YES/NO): NO